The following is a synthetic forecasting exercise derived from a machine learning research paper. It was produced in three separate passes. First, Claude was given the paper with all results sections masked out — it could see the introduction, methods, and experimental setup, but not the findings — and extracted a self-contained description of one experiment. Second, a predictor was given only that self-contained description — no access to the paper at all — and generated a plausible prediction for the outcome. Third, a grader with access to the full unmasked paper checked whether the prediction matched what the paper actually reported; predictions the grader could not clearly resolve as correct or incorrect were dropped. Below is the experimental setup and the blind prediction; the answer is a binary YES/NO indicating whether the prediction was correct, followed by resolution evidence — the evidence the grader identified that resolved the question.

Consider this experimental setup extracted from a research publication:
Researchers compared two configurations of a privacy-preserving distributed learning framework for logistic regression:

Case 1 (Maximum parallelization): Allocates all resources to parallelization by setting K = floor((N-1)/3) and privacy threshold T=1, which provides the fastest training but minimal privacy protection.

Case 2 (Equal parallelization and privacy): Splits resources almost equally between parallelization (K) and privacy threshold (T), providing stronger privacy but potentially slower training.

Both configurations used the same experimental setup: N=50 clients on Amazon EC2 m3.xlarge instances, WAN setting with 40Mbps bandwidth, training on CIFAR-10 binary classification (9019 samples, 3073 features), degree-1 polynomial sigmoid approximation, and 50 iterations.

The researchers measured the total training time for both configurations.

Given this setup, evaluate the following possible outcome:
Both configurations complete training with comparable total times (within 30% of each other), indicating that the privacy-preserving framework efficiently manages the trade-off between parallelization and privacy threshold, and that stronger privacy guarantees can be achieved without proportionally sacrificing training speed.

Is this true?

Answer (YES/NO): NO